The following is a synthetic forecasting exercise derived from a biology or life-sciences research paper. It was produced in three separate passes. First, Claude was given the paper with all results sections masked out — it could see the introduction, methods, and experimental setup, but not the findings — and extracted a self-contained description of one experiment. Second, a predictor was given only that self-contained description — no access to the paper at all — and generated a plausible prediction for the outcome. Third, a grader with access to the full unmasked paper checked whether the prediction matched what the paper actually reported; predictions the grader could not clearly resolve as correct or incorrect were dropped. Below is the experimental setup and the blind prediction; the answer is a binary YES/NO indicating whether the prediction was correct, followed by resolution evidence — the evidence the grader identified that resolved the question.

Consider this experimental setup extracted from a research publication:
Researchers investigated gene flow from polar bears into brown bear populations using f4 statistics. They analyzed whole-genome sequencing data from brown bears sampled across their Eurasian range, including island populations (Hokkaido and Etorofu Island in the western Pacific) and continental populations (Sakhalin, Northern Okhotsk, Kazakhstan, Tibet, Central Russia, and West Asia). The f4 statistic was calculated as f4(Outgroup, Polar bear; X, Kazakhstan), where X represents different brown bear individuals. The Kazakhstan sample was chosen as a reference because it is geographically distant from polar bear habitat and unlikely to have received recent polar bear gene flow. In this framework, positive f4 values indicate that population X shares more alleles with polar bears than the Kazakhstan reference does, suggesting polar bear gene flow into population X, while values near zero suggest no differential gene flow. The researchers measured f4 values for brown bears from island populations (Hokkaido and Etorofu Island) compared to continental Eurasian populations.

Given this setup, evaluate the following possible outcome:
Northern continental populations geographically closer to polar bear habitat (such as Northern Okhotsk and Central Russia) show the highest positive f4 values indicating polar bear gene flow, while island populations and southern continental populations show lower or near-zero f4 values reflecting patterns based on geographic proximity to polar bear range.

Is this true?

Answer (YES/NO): NO